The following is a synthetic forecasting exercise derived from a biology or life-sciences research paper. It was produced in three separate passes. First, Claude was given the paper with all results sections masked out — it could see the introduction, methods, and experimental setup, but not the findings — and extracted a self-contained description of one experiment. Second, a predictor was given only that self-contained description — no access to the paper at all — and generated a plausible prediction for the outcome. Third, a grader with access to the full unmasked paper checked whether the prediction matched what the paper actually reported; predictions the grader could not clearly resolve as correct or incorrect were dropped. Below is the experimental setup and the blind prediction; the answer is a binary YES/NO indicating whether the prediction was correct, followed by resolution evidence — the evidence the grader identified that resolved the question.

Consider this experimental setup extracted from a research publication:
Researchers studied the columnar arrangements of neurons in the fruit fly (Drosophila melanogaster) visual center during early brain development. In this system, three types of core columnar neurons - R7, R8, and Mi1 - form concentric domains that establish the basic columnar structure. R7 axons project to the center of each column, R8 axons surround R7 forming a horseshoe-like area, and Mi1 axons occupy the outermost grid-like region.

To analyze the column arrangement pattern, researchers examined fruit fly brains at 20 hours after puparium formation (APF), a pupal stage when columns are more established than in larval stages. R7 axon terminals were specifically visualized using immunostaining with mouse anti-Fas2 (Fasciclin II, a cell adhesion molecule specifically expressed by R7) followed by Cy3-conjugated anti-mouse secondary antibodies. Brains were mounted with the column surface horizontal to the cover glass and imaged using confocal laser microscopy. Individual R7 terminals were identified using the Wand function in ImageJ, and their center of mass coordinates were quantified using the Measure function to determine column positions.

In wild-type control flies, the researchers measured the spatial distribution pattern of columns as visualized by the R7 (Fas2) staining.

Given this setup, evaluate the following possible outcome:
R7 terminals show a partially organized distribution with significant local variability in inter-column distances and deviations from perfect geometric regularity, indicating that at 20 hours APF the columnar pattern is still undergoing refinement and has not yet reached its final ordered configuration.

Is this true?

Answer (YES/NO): NO